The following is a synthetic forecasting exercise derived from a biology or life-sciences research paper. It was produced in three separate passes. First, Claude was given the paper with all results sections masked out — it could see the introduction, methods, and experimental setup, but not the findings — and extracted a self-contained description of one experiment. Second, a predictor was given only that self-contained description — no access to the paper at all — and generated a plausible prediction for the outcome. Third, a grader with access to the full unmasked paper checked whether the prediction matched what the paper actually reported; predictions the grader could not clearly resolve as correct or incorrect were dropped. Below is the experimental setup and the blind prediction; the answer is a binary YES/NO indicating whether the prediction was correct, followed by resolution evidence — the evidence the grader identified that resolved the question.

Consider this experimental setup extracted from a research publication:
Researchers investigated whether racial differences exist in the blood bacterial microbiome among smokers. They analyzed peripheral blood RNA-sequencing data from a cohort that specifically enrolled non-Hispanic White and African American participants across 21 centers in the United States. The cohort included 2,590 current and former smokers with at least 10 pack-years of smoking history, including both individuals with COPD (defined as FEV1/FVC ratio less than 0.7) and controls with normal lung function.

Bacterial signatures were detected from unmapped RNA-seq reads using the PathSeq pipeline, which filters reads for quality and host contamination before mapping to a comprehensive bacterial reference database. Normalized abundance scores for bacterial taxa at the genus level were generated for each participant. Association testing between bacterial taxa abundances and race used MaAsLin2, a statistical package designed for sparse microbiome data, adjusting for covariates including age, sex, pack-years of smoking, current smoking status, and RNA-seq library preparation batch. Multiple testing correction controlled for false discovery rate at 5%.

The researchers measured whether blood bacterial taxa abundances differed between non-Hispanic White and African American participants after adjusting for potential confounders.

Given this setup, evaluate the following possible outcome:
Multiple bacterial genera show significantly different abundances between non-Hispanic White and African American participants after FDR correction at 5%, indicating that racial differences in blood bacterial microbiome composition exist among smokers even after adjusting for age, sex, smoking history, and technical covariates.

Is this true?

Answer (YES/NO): NO